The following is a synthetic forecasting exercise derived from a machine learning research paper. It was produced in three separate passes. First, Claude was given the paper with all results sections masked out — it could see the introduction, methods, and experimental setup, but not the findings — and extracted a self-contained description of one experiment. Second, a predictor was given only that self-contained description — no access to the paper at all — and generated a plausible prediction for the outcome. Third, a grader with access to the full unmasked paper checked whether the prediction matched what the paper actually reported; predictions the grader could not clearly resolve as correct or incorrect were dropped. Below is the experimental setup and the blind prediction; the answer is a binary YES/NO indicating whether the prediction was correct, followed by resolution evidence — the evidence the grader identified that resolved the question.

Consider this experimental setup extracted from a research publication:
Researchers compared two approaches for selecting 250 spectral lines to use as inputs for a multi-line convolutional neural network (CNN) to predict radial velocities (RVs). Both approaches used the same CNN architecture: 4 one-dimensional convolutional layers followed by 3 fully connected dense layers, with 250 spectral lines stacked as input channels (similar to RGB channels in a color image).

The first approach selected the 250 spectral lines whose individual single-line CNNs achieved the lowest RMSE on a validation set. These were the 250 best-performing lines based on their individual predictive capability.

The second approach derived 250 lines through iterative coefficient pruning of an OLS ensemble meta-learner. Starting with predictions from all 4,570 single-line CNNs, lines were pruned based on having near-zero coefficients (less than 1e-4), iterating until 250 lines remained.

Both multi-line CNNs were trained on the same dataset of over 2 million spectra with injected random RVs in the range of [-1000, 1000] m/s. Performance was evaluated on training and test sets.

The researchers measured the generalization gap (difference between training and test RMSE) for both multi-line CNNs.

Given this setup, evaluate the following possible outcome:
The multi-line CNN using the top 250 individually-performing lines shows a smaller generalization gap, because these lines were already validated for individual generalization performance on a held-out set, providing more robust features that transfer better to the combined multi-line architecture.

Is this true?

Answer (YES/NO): YES